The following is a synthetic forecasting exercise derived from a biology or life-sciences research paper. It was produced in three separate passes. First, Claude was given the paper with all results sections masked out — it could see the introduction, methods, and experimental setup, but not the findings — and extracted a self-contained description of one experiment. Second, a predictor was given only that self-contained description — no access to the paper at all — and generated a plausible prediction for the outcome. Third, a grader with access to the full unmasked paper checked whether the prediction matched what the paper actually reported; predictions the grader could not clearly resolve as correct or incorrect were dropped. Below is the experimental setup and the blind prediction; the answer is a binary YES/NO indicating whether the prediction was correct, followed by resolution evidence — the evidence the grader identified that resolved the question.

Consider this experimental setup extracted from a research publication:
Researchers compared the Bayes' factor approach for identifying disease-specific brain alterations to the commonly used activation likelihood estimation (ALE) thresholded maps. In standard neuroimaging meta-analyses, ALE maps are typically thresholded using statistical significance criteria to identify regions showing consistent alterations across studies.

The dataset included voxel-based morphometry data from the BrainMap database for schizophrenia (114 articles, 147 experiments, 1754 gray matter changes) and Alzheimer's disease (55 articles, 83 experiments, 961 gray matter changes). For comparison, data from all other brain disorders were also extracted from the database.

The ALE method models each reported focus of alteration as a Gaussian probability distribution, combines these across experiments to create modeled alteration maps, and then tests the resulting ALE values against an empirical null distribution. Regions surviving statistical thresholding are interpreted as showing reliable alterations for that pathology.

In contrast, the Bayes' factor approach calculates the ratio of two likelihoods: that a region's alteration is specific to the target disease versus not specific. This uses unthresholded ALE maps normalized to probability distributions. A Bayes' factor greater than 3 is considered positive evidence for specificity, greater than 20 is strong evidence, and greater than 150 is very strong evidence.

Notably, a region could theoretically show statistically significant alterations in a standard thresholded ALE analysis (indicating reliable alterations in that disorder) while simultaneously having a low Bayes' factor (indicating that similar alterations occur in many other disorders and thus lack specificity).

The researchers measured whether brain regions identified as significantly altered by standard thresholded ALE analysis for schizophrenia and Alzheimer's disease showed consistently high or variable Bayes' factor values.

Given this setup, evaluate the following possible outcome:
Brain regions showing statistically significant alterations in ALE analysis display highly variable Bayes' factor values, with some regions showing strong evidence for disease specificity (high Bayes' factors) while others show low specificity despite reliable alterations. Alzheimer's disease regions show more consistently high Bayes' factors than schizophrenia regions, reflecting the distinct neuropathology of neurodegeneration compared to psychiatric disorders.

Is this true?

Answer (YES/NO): NO